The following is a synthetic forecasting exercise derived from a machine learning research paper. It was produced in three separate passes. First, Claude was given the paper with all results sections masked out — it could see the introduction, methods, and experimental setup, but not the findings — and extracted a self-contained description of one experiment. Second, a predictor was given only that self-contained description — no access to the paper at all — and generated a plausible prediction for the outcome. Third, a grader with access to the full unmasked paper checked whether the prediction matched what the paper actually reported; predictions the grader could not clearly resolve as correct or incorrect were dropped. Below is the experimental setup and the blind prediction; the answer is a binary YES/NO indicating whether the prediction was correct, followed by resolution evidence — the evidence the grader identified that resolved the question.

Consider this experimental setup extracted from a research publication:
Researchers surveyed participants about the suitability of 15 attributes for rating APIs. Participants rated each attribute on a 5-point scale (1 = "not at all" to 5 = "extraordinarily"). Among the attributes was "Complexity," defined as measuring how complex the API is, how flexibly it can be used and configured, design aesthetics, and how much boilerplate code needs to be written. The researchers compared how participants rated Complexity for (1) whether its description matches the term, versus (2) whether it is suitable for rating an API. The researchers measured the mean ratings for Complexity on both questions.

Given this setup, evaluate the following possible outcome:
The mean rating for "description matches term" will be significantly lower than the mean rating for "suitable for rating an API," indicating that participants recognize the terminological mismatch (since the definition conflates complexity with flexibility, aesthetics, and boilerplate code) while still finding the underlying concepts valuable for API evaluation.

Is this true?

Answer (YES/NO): NO